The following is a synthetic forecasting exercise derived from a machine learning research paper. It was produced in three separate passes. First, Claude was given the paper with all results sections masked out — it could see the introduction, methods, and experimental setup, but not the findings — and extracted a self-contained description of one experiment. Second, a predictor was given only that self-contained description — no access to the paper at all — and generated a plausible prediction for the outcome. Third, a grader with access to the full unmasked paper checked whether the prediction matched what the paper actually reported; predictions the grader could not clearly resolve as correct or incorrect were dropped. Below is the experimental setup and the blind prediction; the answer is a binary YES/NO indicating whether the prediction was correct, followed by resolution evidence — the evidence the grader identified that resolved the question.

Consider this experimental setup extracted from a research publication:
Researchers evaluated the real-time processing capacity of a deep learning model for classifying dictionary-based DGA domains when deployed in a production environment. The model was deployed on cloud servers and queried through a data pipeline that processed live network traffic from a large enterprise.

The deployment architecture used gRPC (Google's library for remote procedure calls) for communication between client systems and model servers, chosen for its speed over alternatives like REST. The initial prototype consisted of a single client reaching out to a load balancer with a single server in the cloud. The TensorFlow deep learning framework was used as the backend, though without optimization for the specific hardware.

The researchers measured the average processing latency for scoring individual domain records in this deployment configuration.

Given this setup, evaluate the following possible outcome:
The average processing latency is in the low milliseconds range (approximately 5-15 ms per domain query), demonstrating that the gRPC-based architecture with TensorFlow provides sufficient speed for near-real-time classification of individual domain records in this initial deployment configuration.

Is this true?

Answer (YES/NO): YES